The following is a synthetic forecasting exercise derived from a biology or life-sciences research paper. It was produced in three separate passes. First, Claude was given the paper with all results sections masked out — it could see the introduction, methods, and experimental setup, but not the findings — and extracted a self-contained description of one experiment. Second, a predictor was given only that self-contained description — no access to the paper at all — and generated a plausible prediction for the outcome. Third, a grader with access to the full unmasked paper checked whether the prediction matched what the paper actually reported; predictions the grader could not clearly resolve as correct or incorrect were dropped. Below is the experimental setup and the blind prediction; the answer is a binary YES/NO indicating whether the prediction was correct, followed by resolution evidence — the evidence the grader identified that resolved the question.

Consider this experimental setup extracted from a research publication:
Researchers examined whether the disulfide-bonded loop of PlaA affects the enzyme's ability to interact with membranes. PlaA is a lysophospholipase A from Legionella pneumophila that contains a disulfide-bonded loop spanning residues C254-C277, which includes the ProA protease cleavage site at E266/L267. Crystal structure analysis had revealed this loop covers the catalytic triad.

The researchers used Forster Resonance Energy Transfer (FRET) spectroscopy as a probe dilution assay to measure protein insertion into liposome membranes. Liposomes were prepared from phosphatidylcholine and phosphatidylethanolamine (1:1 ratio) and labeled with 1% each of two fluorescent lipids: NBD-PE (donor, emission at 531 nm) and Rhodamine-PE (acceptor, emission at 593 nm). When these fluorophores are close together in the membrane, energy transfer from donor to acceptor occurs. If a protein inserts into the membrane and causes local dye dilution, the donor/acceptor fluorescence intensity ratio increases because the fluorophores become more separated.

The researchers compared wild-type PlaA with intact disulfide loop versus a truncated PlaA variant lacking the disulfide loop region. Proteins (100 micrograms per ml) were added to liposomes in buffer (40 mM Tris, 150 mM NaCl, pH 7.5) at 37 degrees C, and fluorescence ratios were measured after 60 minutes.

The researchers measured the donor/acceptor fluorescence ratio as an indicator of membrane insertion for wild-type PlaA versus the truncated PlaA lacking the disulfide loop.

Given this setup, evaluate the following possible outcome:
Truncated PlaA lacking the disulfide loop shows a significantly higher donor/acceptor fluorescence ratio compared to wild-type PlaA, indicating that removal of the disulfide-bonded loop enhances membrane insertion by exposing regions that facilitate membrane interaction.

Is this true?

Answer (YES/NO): YES